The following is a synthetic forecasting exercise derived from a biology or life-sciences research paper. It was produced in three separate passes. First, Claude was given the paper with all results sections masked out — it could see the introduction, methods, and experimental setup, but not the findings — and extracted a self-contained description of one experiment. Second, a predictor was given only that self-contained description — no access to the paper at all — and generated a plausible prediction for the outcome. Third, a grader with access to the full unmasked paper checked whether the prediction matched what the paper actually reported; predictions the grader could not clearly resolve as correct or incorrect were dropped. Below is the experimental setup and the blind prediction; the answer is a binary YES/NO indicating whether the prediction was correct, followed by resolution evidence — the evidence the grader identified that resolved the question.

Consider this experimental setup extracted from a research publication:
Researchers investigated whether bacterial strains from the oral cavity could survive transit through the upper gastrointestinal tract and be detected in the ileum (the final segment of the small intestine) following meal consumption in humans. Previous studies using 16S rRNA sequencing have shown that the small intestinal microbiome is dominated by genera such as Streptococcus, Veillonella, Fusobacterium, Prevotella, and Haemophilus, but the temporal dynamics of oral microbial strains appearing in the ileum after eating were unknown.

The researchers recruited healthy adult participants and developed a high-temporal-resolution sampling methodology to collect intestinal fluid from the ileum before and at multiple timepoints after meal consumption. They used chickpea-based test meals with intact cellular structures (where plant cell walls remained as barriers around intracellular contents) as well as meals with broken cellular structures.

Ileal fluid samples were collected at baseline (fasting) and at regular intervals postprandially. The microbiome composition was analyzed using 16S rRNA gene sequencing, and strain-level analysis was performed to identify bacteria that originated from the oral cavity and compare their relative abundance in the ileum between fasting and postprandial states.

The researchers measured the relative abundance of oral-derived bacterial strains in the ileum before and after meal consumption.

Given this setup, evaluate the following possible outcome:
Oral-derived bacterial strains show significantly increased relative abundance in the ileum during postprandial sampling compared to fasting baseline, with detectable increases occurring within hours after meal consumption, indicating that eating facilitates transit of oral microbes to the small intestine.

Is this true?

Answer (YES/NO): YES